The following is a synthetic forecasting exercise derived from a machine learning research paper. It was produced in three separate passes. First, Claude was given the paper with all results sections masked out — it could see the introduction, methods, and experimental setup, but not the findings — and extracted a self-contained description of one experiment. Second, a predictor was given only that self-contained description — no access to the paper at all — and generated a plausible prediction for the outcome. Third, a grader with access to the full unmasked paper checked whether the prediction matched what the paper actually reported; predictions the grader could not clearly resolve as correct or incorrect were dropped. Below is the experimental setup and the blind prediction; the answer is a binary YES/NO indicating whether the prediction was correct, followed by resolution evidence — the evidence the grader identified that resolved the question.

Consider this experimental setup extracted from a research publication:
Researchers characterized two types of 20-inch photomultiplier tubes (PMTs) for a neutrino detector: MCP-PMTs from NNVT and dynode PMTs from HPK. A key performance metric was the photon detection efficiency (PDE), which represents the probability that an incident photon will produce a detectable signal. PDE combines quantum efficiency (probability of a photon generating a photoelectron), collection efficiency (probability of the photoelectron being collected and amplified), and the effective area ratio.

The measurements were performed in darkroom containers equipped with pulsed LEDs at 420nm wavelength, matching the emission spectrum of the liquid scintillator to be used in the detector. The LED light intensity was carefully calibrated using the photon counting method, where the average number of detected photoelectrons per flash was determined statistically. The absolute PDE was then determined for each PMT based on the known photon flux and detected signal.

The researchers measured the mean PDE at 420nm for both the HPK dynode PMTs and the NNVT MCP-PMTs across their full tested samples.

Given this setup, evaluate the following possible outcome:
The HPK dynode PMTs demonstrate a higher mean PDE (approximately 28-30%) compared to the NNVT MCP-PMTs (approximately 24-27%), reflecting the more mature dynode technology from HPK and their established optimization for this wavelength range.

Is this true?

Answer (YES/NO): NO